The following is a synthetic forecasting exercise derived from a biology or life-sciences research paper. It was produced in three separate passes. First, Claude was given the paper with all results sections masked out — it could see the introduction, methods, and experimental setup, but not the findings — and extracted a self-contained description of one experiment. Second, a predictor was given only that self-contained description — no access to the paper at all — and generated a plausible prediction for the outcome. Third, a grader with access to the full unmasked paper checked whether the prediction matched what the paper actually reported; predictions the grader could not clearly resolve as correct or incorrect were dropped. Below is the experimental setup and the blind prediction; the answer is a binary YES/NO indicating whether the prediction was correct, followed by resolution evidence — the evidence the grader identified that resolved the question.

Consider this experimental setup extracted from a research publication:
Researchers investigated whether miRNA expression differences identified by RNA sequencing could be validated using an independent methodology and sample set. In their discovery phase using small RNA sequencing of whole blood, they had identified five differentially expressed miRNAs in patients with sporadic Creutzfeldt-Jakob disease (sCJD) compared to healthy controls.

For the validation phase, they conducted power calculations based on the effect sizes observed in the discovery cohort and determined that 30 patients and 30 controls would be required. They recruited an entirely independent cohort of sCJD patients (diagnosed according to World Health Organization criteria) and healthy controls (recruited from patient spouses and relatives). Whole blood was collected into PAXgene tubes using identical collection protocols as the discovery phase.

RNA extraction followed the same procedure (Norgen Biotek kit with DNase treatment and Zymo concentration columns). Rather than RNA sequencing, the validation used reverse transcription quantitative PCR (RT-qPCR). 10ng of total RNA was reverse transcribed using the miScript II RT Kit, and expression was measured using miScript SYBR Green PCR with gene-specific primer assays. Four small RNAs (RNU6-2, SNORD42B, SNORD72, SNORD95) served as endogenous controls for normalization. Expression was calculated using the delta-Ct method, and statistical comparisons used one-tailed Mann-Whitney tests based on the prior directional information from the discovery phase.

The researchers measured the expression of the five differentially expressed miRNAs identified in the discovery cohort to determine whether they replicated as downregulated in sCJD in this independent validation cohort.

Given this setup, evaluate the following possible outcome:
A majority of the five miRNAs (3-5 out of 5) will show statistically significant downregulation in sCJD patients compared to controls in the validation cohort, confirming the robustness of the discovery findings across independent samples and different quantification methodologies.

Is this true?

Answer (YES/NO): YES